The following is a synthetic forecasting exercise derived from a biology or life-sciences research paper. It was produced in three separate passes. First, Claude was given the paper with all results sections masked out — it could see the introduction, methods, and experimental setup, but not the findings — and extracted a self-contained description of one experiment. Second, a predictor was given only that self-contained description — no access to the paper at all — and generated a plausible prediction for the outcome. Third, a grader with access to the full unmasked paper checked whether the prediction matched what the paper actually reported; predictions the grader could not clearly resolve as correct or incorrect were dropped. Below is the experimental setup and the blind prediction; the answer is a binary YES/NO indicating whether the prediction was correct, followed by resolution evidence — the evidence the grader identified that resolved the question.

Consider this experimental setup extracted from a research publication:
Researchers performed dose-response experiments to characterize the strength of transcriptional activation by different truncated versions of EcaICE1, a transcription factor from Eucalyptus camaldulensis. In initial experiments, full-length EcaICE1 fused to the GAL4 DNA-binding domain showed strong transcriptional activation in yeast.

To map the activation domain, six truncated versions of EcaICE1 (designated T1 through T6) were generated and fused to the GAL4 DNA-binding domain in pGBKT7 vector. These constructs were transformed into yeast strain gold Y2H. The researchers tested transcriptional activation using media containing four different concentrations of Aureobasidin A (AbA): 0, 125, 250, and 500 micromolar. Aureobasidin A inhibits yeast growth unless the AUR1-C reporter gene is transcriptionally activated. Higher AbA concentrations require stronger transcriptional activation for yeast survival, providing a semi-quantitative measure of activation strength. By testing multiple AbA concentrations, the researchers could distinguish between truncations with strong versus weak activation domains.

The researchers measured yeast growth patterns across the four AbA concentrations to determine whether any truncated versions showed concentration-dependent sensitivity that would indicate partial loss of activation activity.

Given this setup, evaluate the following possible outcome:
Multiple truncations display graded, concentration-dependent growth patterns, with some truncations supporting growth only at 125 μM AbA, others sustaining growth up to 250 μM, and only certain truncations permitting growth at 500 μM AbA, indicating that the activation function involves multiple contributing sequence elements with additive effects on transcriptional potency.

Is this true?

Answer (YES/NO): NO